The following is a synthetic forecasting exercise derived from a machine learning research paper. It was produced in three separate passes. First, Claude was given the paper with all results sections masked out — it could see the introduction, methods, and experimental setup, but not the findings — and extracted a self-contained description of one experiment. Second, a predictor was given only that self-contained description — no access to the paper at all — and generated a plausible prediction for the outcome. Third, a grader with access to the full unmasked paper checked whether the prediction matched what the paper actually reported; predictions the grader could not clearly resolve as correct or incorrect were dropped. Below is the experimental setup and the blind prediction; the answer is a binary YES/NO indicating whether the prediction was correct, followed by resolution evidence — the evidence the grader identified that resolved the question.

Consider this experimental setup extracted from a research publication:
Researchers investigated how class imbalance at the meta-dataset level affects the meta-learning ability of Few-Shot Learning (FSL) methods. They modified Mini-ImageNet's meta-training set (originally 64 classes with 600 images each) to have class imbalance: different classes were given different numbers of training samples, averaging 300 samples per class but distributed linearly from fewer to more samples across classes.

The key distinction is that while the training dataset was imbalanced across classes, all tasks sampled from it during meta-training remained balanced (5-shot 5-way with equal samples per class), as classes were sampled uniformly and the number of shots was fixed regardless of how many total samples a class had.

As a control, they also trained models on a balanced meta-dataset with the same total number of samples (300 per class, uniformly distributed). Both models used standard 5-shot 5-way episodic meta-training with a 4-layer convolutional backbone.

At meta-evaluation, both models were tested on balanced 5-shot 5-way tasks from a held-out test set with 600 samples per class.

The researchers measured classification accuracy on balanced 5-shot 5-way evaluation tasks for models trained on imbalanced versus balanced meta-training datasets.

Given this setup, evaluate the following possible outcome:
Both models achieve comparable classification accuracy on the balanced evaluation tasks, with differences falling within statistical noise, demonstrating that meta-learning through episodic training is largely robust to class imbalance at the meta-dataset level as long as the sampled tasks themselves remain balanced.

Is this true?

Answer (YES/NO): YES